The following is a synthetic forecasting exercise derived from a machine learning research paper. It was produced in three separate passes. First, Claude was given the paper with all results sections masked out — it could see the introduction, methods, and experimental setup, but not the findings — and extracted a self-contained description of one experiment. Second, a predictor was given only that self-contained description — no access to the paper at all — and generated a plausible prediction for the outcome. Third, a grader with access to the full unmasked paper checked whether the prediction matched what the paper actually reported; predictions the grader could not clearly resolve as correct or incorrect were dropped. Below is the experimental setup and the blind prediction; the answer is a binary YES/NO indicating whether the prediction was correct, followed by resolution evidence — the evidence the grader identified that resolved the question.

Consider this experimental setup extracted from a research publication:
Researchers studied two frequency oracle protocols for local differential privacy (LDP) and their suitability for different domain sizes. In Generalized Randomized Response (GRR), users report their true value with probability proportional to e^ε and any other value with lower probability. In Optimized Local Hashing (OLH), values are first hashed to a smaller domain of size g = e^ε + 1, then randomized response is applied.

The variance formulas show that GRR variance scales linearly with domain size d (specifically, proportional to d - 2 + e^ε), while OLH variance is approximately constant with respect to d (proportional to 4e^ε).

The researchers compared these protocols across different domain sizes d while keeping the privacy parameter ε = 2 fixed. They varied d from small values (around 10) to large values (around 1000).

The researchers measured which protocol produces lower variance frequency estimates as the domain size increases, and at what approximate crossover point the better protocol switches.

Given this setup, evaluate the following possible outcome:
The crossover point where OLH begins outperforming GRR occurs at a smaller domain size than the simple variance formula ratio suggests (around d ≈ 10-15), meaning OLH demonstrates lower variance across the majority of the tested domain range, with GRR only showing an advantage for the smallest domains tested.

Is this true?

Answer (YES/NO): NO